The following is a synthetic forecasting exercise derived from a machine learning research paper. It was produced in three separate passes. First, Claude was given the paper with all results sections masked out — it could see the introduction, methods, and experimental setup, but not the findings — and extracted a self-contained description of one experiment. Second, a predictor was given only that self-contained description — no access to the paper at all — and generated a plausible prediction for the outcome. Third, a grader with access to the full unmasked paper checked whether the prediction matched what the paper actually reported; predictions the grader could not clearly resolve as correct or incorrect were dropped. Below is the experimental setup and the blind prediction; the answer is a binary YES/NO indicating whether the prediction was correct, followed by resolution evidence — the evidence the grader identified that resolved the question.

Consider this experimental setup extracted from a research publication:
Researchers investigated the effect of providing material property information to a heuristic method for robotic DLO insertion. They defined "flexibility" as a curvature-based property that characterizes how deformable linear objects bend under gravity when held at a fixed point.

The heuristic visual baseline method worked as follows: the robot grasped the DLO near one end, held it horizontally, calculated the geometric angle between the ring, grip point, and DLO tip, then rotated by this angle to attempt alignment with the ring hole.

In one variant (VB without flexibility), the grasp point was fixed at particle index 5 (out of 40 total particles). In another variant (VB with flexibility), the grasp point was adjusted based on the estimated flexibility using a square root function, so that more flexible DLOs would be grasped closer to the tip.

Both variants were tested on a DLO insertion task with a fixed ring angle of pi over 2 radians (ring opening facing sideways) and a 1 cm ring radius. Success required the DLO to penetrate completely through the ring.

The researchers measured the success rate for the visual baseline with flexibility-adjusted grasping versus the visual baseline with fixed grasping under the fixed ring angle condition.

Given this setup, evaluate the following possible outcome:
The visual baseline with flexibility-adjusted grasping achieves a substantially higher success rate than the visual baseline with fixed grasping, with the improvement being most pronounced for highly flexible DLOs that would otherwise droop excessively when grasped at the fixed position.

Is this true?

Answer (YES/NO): NO